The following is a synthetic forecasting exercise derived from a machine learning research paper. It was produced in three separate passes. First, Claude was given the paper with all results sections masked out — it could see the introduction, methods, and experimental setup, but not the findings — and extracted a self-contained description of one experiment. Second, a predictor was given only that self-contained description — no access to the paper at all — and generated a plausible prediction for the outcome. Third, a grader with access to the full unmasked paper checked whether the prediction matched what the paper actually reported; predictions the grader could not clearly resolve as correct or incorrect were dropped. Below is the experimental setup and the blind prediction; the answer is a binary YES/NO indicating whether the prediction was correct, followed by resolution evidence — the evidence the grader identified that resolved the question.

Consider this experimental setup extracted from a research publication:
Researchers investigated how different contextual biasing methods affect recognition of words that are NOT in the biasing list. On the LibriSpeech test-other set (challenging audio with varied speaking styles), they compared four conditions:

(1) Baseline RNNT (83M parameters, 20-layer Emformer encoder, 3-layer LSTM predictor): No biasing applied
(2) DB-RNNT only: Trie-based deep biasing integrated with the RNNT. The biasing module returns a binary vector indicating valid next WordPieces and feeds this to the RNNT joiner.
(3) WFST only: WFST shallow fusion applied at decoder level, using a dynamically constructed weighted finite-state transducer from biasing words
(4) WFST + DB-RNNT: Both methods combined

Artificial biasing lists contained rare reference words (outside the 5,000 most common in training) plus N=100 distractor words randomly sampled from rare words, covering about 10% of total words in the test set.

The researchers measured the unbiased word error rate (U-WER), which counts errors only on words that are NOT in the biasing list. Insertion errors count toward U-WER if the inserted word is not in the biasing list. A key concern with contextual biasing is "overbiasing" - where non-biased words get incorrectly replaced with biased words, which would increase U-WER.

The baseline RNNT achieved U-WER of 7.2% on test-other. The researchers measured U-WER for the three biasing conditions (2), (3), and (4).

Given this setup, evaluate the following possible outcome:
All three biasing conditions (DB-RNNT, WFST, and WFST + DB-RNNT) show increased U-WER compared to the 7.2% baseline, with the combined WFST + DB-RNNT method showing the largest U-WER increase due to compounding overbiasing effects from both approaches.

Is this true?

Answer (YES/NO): NO